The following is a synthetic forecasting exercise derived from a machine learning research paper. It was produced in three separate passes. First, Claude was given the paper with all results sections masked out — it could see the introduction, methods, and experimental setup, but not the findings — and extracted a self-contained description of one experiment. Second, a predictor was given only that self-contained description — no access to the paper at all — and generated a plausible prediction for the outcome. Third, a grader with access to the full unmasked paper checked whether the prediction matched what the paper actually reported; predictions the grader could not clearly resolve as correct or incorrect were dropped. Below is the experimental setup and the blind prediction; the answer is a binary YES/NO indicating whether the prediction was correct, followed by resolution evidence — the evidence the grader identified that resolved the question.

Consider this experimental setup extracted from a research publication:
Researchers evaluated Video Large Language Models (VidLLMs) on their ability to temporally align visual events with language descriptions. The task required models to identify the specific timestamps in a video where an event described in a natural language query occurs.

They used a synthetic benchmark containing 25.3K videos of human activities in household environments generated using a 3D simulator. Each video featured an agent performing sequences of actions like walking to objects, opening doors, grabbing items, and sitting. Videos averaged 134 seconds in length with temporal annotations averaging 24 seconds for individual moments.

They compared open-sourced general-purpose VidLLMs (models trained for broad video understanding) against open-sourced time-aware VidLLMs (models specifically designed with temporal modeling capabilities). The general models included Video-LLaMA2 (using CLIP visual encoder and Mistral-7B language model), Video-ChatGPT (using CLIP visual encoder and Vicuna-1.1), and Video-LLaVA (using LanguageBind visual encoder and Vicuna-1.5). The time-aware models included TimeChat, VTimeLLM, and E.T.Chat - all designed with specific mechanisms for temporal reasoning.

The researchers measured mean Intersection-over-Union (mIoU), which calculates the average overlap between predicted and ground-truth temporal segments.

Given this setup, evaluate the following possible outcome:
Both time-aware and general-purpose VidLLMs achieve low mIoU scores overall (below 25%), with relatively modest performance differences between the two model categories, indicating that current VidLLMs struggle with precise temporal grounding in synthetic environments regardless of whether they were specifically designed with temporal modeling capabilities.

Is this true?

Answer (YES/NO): YES